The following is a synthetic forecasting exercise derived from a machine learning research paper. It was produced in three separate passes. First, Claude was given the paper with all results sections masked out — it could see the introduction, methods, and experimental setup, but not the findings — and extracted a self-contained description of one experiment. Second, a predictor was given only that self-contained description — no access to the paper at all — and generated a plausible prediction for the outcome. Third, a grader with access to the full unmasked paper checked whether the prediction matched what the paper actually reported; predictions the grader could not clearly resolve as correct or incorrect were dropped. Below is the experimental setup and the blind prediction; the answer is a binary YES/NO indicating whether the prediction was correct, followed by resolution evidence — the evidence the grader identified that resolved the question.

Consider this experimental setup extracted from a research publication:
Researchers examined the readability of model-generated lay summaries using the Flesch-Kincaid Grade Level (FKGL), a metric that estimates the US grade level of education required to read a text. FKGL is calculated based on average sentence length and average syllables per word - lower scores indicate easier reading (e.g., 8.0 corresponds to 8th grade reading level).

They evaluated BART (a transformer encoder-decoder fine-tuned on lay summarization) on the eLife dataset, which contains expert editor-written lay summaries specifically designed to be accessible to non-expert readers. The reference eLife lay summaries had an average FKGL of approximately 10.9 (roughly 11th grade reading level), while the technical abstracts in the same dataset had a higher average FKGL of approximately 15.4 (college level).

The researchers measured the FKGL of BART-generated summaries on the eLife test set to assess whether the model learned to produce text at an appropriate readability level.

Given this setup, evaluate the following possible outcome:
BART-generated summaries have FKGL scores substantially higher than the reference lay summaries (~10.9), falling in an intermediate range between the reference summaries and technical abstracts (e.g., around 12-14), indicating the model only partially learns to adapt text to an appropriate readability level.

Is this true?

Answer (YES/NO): NO